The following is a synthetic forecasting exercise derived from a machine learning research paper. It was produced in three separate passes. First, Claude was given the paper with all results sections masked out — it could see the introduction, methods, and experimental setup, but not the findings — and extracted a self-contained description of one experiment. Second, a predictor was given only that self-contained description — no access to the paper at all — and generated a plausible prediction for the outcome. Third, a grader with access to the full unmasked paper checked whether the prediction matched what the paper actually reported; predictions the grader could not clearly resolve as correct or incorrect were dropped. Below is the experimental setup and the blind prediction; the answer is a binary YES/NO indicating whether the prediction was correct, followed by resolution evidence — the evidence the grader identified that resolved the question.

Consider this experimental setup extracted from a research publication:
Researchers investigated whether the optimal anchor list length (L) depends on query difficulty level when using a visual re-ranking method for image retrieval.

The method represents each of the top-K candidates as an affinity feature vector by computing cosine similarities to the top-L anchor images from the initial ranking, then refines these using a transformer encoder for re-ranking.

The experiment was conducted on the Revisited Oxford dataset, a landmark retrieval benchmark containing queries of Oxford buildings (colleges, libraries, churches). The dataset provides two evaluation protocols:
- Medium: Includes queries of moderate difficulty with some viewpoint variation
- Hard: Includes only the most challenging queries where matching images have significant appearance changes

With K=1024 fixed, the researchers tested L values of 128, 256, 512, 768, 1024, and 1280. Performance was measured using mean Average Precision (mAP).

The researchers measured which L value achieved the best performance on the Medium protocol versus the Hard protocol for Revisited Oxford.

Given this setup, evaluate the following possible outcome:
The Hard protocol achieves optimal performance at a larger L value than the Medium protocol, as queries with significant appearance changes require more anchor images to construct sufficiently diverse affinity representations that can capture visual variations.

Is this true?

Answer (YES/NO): NO